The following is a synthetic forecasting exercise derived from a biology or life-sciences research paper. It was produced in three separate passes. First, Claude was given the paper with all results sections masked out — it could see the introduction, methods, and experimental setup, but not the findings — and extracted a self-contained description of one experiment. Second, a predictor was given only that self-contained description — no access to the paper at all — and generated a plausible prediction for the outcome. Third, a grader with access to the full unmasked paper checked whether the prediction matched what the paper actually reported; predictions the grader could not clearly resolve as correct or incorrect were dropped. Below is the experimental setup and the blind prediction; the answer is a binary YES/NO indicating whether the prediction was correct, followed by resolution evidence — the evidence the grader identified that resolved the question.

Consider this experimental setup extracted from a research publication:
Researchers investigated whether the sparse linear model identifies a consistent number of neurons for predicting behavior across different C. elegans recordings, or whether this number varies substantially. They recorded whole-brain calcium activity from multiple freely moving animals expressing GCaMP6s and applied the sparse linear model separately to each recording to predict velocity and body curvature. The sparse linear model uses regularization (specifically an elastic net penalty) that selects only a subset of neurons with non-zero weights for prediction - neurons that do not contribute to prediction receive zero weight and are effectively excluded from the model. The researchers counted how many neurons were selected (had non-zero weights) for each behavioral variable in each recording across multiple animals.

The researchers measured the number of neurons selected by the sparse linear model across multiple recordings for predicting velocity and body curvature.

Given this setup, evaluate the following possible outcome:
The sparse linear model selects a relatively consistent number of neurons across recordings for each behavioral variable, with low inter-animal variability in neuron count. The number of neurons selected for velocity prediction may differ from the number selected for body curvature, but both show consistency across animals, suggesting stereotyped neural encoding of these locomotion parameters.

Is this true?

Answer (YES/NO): NO